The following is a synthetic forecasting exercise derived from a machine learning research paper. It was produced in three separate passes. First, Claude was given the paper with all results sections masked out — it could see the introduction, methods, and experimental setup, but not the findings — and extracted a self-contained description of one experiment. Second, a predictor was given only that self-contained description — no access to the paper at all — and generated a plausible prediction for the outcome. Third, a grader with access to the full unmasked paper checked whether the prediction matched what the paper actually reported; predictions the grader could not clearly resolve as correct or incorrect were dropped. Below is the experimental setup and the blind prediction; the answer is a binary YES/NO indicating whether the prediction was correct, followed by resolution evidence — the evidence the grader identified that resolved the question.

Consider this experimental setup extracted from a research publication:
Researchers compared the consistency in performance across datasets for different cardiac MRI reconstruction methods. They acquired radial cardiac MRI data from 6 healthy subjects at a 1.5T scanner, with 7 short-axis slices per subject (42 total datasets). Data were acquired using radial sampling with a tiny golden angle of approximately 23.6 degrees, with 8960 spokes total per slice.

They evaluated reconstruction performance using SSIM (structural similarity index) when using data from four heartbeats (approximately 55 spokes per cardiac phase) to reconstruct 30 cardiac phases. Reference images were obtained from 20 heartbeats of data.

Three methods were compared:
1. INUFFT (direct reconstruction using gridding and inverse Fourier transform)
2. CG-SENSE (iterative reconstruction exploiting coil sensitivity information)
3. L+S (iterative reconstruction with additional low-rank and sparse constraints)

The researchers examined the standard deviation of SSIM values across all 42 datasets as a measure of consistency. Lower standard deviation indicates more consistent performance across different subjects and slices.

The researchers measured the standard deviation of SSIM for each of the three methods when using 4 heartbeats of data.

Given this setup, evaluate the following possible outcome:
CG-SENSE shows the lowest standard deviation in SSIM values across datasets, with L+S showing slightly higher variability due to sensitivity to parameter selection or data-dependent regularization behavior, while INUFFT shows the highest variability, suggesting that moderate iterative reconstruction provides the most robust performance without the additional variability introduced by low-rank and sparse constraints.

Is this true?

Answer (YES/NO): NO